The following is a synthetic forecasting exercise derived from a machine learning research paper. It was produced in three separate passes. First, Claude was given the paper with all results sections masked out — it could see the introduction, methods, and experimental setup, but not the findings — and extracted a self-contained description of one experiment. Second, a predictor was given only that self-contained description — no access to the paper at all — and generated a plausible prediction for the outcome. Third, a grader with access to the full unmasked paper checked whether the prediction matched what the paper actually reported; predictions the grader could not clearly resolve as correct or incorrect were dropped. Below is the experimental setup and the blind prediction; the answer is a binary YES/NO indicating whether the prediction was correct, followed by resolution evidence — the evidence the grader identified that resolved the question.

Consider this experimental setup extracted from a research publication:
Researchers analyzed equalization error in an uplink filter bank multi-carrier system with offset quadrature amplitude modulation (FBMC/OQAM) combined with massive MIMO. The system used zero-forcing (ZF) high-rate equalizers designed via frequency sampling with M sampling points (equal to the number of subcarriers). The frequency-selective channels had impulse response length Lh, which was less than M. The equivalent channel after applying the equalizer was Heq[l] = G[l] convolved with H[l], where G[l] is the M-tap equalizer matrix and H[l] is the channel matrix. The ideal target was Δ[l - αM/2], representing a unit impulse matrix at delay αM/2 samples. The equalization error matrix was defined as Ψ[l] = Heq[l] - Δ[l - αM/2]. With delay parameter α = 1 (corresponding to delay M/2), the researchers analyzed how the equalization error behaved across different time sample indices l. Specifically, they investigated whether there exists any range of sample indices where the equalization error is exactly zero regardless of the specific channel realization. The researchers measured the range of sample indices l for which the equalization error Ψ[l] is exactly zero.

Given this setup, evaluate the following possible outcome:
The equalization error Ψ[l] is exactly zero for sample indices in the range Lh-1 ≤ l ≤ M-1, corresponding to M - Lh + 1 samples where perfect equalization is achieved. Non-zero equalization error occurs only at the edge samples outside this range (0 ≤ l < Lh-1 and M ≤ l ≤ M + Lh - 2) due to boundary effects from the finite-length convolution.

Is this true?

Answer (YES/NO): YES